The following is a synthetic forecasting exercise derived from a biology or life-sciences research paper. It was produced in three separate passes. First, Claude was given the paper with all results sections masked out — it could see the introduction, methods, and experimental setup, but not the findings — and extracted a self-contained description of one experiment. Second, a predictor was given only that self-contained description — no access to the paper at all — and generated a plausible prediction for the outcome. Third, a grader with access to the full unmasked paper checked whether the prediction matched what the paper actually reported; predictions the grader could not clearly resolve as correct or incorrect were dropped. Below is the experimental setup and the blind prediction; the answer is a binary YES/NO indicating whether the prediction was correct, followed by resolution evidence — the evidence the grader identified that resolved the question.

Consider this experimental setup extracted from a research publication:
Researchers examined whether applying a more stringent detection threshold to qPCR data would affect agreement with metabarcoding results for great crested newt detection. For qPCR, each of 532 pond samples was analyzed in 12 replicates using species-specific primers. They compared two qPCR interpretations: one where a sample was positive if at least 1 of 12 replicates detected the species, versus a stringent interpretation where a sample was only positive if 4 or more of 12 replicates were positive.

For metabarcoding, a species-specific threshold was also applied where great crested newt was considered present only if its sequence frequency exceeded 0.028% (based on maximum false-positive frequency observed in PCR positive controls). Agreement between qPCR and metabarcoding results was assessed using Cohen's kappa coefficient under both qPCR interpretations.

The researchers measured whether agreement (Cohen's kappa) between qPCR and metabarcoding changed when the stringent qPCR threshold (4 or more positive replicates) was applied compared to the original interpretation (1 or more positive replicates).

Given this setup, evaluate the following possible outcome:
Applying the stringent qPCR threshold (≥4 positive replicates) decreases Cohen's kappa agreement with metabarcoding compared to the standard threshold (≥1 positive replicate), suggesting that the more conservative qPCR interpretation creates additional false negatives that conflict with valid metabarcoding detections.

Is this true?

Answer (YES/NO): NO